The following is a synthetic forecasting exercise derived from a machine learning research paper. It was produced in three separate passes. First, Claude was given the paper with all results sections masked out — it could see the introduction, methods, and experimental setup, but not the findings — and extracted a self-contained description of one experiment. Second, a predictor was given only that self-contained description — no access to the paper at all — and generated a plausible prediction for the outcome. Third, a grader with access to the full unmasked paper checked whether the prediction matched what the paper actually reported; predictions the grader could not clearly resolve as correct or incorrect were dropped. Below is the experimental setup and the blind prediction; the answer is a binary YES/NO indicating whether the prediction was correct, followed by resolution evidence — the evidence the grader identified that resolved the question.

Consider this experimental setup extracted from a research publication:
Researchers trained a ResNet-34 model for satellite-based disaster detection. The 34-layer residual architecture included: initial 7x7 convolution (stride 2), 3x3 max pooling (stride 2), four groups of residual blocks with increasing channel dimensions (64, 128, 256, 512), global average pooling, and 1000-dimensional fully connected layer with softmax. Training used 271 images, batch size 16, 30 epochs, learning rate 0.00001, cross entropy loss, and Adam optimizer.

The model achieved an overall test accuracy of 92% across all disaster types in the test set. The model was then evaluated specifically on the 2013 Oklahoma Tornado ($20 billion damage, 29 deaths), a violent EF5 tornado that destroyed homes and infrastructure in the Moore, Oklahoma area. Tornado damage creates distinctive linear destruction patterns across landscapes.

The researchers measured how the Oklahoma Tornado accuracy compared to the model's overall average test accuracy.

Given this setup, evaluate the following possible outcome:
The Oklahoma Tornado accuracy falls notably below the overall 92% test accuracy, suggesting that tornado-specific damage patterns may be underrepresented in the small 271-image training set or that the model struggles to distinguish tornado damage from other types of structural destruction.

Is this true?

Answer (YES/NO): NO